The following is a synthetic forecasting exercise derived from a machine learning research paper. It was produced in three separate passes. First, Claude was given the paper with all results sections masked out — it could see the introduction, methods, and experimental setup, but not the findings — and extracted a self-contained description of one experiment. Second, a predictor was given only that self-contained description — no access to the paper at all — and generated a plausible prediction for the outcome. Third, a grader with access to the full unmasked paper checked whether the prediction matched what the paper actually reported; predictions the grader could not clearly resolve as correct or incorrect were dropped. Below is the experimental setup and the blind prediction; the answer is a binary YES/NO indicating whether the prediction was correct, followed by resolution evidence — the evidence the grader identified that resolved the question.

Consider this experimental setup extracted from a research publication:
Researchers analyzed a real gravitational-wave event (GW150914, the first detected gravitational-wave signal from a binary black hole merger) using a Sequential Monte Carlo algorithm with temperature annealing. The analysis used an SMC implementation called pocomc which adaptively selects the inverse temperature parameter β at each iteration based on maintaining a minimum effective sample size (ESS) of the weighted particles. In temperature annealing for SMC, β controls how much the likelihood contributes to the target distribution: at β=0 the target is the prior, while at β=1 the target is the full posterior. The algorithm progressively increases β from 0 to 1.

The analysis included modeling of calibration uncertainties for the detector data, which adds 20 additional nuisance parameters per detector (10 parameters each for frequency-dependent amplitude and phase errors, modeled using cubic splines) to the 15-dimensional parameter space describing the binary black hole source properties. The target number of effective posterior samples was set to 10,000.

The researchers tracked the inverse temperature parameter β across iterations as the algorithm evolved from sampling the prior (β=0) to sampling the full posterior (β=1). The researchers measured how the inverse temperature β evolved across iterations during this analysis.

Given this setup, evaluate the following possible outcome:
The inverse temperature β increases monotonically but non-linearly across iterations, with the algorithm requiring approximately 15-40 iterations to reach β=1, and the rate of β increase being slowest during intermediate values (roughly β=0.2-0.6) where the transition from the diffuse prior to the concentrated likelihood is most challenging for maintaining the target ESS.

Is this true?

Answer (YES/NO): NO